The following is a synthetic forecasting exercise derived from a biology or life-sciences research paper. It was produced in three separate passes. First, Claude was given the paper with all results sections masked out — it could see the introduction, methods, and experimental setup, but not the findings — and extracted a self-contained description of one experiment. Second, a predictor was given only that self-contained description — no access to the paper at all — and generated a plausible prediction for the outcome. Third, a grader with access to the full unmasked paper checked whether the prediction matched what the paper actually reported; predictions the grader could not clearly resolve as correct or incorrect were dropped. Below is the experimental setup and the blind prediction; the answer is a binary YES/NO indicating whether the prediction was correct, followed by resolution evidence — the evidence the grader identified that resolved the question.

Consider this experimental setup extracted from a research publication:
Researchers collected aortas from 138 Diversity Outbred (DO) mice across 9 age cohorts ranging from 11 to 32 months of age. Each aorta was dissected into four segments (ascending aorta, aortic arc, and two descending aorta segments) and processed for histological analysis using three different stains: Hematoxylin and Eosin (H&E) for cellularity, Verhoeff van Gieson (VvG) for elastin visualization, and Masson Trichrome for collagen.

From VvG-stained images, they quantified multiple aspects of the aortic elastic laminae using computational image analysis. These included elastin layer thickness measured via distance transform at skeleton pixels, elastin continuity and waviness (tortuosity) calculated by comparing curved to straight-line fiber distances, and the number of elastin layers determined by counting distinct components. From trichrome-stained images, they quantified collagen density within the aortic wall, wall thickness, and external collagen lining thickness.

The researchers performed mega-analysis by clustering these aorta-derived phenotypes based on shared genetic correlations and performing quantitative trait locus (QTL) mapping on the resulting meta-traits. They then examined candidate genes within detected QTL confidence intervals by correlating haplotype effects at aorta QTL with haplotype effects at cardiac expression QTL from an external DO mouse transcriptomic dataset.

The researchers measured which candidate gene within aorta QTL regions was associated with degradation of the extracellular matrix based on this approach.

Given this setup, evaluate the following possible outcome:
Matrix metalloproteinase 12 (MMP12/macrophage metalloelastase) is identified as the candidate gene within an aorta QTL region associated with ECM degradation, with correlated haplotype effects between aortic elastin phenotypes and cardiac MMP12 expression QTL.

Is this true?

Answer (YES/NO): NO